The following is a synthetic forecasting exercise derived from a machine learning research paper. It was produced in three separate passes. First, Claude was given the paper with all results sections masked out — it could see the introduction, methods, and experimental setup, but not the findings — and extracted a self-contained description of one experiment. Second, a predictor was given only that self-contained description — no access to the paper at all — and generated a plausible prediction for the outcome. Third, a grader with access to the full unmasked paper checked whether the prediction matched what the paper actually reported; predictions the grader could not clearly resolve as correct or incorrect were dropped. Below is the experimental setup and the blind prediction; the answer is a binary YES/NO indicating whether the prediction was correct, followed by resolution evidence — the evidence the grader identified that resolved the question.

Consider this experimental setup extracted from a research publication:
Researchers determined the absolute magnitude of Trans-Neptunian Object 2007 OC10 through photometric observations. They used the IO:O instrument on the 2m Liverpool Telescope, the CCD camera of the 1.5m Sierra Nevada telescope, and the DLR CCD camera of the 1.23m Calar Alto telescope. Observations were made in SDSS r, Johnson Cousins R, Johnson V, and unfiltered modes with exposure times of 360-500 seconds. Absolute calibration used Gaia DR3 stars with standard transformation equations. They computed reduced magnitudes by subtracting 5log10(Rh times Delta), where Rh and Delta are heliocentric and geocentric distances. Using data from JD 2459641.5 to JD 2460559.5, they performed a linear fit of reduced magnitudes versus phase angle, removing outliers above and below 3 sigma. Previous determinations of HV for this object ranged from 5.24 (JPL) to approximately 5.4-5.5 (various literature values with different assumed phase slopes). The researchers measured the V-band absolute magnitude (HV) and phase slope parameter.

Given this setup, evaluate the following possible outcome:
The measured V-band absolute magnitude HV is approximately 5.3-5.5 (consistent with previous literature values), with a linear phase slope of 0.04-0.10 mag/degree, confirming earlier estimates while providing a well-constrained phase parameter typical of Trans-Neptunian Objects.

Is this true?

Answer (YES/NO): NO